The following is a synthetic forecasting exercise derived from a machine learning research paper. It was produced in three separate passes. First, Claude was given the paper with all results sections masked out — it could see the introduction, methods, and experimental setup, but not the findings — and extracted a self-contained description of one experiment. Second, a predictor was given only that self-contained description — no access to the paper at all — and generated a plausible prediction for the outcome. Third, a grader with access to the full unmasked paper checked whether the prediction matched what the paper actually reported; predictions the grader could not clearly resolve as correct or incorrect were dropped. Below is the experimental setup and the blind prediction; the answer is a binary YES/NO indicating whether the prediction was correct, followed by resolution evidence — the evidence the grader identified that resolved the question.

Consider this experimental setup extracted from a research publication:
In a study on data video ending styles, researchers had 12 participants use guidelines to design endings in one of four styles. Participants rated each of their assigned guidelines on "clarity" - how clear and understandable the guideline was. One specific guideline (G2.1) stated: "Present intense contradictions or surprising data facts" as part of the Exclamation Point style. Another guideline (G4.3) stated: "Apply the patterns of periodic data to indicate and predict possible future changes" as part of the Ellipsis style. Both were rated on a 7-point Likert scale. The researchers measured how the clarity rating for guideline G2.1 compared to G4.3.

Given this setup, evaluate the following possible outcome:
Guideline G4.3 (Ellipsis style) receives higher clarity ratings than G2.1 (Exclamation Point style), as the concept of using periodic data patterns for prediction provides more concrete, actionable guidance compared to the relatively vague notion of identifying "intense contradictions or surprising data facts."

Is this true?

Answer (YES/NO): YES